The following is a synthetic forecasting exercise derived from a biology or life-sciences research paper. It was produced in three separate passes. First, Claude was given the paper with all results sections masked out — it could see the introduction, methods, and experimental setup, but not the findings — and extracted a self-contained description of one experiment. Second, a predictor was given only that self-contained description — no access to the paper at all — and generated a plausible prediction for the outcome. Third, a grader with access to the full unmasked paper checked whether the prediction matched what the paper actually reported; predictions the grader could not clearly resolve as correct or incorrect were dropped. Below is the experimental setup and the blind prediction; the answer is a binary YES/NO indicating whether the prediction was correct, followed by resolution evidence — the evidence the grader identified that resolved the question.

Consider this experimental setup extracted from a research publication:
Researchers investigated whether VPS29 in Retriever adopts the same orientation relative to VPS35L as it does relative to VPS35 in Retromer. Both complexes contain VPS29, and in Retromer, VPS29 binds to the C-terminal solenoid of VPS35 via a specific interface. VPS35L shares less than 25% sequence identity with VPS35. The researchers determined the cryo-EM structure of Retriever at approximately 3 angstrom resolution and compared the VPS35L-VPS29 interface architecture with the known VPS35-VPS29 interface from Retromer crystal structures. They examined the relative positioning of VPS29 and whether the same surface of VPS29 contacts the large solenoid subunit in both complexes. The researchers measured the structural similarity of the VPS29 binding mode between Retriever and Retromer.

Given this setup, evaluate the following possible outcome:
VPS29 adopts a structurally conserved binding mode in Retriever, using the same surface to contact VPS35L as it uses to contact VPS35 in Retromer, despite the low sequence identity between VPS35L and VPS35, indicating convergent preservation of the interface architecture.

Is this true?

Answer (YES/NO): YES